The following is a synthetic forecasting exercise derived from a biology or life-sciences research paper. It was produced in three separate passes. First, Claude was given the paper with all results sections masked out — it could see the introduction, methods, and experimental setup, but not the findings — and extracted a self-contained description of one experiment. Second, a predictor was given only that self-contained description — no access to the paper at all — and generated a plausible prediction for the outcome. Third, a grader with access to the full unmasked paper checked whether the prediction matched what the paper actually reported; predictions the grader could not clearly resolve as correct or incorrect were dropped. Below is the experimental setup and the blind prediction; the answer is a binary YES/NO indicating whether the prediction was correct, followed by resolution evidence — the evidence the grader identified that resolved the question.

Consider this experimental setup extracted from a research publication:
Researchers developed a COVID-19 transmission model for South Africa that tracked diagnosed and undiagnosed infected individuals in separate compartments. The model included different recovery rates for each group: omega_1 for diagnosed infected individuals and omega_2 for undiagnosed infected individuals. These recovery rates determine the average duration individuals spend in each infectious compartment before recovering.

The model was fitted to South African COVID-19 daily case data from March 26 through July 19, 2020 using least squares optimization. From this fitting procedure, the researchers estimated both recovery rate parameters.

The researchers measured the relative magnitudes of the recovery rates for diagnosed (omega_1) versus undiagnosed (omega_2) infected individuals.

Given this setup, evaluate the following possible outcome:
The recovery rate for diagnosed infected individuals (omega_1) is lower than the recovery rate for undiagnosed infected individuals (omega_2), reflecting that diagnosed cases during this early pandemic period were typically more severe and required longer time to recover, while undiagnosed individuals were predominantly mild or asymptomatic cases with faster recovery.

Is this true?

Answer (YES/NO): NO